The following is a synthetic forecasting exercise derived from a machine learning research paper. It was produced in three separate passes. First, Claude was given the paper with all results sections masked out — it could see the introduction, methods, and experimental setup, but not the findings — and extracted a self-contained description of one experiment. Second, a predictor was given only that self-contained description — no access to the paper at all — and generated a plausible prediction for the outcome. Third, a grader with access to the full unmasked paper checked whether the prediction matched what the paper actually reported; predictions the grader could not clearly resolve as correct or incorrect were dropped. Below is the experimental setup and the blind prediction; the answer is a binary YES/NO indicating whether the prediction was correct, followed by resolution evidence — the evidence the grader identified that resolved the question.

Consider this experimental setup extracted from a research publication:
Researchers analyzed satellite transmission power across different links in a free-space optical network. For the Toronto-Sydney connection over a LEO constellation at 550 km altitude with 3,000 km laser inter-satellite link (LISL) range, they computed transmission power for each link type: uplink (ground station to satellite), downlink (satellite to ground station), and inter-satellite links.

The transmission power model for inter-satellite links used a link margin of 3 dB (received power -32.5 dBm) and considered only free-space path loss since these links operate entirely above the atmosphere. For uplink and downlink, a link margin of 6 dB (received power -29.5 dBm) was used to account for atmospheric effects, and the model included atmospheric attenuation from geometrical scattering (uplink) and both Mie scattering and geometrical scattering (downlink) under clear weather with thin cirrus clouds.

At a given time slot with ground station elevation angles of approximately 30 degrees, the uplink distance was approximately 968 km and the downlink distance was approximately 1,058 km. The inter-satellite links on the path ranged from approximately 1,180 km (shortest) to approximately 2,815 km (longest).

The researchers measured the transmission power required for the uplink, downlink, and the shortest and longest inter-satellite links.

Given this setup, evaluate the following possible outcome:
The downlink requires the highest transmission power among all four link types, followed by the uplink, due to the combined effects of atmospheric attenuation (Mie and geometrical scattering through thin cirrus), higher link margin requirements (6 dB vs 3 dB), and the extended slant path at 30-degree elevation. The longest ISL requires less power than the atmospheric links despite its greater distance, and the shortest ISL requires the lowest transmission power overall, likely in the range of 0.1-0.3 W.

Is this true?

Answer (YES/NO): NO